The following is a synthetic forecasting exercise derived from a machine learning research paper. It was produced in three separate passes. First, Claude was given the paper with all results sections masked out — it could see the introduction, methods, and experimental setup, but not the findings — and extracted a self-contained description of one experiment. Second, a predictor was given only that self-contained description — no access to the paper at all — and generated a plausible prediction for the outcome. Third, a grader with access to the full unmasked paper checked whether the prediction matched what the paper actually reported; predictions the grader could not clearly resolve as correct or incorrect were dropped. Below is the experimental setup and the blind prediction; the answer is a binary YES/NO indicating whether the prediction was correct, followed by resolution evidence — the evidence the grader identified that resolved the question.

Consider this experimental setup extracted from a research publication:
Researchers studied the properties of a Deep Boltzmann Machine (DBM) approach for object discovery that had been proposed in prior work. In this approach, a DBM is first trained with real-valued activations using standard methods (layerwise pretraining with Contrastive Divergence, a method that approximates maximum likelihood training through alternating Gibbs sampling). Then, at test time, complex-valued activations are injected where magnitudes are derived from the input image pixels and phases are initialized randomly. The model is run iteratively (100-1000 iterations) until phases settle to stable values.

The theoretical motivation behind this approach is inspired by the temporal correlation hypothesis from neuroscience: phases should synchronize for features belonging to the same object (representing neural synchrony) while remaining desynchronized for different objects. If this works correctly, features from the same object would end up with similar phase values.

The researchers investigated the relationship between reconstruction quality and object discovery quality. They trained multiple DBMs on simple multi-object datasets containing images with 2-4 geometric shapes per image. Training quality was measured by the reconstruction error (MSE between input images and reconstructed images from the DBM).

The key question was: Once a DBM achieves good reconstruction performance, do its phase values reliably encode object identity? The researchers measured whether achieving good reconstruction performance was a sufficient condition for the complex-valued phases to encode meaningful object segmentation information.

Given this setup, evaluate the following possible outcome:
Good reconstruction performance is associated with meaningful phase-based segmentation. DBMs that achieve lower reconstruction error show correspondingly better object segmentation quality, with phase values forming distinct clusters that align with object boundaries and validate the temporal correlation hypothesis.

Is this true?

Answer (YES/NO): NO